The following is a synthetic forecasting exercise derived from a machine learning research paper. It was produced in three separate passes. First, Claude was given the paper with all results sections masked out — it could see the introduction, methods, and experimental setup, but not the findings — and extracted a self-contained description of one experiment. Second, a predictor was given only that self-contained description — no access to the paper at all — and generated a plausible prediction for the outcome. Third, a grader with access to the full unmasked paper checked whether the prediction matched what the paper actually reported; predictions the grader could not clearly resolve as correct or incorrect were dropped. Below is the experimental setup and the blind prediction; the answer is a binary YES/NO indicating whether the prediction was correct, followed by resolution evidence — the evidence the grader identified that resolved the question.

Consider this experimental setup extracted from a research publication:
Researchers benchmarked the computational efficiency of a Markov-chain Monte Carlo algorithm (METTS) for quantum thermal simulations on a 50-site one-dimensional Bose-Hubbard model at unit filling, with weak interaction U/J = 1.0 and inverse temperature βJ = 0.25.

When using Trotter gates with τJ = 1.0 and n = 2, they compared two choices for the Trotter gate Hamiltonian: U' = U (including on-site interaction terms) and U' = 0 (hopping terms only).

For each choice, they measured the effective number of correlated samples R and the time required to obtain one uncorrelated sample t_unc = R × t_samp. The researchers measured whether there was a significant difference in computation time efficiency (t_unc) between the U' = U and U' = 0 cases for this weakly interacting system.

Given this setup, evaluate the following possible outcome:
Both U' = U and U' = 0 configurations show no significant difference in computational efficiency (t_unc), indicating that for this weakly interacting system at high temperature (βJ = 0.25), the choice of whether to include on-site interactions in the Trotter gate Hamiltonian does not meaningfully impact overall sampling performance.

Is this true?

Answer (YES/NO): YES